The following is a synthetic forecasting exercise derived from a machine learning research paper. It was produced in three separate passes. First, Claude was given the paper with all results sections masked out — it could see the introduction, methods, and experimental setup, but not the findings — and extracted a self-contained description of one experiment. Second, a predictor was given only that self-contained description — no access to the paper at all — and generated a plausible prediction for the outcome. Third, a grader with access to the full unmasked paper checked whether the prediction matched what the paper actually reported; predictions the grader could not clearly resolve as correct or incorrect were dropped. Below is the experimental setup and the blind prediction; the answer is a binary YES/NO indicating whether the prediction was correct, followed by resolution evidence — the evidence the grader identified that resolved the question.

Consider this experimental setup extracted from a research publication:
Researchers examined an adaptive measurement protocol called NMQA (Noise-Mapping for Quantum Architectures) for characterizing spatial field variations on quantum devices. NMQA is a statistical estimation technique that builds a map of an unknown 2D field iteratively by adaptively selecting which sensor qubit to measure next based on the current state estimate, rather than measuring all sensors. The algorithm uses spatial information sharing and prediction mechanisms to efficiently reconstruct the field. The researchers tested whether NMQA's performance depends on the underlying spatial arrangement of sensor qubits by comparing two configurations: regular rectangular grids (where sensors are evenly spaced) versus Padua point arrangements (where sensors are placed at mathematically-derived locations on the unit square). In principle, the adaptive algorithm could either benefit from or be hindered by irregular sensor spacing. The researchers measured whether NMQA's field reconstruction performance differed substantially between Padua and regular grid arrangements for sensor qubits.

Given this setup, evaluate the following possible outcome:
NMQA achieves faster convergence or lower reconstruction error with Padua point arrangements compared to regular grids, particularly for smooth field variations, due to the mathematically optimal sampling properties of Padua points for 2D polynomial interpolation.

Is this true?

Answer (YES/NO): NO